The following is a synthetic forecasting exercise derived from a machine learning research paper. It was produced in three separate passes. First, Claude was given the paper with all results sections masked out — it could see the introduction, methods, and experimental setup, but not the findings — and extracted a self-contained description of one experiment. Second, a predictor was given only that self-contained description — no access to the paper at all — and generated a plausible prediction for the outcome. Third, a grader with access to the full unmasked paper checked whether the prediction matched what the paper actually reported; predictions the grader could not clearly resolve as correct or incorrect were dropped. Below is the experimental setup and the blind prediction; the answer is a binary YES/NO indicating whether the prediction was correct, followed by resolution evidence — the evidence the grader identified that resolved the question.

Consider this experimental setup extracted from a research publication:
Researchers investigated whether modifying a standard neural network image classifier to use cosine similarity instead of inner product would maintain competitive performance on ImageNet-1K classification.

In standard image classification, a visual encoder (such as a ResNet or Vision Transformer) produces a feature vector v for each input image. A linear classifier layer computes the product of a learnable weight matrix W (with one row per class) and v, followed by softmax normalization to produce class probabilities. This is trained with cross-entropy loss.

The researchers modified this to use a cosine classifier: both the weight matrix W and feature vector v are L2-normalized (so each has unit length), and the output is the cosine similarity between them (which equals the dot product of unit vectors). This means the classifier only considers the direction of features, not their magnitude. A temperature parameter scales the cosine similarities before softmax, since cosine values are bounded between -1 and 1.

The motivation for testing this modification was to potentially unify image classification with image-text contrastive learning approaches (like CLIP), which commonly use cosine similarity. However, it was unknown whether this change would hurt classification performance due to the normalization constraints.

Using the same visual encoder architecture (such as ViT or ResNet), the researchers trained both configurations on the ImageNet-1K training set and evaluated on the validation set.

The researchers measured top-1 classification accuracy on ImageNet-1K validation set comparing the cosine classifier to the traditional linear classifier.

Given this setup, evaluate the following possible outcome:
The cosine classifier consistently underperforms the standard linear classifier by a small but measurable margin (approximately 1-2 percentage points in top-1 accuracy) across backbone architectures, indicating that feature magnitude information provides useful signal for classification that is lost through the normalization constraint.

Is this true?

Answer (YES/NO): NO